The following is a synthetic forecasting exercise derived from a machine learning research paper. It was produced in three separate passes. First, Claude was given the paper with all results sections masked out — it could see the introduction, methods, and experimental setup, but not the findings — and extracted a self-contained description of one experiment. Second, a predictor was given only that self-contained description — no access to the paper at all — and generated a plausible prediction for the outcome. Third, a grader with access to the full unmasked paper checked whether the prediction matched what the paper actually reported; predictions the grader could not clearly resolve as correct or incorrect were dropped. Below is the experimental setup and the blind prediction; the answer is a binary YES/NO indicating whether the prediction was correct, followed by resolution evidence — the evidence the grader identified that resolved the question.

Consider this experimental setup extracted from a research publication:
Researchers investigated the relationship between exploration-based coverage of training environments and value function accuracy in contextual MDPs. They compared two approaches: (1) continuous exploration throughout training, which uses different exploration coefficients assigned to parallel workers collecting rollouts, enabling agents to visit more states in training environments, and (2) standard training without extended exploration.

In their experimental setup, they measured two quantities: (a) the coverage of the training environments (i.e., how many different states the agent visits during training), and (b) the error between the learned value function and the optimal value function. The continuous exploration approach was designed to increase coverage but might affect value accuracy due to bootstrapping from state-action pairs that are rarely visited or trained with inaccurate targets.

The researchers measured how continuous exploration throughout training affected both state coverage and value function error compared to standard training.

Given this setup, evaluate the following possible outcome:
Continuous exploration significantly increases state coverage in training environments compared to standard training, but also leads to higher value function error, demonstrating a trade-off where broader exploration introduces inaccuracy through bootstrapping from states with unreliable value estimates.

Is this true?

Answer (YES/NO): YES